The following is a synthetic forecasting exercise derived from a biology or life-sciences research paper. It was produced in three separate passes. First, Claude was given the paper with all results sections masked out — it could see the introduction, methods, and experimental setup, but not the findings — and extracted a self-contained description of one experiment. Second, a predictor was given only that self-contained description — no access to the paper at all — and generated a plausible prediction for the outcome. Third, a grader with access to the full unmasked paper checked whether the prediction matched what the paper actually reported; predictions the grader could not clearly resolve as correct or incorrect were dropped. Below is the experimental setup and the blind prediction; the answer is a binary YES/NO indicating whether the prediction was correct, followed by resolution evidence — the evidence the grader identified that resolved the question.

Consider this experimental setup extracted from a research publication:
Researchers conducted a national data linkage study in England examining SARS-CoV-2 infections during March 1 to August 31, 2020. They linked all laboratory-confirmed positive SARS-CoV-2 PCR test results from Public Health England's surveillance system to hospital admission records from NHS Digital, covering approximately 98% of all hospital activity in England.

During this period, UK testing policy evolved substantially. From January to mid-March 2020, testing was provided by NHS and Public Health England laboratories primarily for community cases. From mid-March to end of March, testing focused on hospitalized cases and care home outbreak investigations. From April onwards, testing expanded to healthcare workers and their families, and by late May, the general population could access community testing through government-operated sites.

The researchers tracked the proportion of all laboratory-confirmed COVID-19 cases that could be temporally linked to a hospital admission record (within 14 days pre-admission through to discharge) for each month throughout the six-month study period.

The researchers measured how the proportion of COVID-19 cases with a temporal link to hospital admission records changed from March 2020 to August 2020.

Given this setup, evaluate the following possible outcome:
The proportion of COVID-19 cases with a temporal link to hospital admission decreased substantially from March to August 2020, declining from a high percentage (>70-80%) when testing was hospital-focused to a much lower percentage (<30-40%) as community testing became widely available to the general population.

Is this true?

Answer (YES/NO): YES